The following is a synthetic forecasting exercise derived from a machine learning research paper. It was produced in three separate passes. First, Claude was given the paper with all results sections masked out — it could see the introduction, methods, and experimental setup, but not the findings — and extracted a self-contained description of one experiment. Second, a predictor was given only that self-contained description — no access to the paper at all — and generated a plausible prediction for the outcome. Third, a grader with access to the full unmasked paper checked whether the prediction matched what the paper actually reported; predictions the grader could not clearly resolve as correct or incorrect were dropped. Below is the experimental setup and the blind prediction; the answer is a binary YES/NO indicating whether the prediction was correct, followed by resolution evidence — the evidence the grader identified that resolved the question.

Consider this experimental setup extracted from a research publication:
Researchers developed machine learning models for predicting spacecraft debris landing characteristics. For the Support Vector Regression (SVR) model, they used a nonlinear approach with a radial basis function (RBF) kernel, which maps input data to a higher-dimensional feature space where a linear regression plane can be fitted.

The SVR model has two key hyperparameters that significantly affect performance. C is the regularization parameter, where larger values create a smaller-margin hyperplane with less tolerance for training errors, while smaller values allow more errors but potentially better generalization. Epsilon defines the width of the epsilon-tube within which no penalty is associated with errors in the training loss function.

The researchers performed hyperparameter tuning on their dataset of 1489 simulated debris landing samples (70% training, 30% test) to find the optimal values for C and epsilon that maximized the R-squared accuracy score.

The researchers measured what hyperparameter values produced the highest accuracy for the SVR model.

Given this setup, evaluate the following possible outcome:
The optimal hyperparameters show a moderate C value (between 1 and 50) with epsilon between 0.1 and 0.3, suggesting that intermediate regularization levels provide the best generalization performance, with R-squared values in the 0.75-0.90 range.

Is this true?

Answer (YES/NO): NO